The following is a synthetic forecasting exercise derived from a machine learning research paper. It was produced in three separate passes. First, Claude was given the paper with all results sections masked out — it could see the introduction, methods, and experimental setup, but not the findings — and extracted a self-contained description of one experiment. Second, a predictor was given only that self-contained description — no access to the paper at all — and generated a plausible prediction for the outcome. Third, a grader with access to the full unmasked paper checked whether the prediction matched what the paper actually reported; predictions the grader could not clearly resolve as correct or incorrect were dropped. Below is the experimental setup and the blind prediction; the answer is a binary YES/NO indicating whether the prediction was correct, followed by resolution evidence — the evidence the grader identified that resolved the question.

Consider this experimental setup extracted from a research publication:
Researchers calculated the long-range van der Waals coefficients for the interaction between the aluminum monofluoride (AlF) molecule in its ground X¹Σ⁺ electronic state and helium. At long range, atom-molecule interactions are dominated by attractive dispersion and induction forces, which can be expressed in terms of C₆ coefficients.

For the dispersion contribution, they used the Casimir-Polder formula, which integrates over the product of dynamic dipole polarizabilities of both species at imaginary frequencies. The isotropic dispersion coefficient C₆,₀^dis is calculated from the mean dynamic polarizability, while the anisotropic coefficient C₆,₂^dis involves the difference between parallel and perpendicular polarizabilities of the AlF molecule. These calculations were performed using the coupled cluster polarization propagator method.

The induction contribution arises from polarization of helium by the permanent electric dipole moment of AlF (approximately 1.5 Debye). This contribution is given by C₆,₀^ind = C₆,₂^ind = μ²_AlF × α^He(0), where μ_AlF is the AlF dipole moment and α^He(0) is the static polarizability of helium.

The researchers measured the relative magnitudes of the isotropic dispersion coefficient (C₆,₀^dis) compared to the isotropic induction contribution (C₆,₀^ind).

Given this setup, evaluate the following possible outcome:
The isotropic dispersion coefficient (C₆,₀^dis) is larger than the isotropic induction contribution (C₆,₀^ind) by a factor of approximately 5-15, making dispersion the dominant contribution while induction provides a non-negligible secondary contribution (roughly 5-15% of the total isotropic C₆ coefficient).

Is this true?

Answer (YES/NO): NO